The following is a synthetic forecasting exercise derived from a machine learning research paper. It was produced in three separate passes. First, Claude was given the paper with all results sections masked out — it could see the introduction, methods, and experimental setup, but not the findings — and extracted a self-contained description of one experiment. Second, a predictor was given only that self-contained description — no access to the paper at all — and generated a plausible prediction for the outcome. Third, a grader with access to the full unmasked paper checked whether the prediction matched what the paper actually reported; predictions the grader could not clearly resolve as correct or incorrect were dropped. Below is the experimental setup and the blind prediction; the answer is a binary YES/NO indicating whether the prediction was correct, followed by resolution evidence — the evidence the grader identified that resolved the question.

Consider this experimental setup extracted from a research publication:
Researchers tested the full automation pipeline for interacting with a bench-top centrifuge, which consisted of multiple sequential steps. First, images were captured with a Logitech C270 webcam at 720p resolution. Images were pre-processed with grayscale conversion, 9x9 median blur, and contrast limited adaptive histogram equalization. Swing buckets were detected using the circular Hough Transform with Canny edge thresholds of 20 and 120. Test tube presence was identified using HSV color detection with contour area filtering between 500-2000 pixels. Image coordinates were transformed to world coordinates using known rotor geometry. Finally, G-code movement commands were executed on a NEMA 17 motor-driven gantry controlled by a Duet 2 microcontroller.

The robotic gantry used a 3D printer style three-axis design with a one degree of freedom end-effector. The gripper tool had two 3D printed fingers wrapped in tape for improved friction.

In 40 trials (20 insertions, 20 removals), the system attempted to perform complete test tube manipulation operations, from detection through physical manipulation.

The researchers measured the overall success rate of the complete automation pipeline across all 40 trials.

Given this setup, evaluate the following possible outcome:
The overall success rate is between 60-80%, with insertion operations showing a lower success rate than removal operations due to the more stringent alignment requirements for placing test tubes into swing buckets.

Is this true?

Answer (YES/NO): NO